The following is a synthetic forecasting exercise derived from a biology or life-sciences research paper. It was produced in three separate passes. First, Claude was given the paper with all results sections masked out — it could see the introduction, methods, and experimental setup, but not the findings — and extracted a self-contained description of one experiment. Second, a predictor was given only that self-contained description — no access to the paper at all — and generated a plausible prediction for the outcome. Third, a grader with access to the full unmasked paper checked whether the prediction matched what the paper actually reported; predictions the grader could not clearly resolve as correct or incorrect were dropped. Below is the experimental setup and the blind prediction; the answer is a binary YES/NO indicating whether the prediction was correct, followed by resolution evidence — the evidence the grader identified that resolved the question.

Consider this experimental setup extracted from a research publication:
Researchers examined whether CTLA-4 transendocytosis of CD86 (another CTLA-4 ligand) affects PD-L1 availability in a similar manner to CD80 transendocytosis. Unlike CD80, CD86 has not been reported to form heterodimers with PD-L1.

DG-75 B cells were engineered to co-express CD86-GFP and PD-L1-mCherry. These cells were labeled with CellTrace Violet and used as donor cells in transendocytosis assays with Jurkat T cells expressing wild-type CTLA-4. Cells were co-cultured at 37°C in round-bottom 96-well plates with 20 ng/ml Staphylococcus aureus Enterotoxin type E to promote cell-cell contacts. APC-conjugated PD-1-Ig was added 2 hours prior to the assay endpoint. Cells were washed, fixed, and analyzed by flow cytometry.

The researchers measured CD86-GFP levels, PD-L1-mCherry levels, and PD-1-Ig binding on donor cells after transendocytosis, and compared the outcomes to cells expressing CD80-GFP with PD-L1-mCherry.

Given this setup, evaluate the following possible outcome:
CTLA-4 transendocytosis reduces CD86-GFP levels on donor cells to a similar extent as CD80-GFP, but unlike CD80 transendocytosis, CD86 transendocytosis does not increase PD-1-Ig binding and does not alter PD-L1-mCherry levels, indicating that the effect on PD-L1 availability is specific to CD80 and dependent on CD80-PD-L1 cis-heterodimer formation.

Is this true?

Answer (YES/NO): YES